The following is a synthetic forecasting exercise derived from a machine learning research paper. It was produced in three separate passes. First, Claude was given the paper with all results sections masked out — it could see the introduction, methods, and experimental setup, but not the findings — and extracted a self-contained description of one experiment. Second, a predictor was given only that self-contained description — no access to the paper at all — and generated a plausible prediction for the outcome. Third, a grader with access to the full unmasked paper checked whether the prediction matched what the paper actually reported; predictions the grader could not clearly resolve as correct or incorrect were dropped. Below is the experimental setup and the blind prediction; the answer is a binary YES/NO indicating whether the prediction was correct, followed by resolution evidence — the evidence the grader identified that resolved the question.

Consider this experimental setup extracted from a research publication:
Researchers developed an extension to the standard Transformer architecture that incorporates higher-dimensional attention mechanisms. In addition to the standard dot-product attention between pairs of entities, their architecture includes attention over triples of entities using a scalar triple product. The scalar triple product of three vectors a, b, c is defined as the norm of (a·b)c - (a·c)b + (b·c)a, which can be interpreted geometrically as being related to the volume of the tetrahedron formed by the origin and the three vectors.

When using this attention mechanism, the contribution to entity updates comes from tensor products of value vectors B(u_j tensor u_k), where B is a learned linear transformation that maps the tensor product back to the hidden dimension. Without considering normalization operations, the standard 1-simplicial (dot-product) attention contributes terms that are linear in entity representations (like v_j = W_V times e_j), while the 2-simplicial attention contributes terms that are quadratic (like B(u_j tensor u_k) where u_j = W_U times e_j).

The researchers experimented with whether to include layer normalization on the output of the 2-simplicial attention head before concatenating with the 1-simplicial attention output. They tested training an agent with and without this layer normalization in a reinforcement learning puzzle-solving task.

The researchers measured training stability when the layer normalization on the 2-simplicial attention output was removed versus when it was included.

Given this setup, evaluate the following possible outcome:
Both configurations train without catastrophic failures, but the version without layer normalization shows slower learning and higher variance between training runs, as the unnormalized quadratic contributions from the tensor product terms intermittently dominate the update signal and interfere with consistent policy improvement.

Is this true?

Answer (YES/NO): NO